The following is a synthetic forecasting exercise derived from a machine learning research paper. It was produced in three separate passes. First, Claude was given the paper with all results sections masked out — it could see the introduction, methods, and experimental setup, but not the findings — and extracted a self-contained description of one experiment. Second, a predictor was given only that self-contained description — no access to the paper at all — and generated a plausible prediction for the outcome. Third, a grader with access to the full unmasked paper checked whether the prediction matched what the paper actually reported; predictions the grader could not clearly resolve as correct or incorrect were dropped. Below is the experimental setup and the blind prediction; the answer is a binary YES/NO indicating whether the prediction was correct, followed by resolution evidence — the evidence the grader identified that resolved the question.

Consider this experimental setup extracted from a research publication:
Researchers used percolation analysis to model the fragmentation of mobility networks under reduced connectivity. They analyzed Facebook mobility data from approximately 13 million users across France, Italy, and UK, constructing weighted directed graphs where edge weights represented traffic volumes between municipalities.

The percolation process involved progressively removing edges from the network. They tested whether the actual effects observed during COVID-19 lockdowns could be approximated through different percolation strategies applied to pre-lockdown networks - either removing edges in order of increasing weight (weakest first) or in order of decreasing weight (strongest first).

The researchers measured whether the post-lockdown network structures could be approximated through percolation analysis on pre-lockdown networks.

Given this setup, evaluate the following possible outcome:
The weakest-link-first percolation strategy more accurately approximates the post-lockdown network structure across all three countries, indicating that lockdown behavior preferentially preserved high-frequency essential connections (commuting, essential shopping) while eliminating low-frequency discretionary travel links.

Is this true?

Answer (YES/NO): NO